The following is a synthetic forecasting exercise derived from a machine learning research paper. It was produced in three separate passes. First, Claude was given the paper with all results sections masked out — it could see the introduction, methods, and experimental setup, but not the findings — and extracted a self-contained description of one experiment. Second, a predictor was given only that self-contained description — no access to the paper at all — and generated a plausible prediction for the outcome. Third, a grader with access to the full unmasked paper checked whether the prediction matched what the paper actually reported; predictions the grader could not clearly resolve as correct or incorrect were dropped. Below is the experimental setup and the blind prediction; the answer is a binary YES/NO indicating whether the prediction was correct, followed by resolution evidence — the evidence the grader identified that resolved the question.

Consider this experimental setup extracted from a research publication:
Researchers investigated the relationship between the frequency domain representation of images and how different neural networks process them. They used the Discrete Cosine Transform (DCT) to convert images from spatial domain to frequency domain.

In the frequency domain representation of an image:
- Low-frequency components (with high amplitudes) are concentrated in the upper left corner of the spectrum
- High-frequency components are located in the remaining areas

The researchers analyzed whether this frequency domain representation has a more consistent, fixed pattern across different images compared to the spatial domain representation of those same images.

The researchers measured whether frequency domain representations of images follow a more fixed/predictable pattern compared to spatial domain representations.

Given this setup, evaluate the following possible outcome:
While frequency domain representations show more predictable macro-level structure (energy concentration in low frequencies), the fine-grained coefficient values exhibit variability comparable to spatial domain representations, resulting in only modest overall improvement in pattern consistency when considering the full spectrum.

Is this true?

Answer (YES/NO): NO